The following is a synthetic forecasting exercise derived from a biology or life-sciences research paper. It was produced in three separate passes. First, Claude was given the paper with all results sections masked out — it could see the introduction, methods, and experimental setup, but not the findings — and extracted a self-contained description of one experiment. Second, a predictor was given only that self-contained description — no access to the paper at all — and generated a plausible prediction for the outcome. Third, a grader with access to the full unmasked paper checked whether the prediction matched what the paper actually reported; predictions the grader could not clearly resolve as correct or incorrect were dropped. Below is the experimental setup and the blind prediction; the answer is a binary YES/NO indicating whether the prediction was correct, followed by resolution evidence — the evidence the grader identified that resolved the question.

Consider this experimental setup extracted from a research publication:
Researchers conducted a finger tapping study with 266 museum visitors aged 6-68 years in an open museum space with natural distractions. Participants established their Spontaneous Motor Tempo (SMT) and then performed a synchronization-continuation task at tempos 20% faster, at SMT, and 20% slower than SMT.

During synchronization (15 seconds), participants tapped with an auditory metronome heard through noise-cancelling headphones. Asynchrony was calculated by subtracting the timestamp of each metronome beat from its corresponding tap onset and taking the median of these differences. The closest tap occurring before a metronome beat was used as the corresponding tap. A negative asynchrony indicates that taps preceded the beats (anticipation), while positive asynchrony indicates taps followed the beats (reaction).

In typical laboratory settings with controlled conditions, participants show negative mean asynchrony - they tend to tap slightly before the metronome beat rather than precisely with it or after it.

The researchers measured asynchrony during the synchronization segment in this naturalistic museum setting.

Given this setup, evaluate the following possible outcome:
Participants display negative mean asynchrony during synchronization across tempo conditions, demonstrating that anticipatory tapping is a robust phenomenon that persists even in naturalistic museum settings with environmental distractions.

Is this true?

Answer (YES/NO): YES